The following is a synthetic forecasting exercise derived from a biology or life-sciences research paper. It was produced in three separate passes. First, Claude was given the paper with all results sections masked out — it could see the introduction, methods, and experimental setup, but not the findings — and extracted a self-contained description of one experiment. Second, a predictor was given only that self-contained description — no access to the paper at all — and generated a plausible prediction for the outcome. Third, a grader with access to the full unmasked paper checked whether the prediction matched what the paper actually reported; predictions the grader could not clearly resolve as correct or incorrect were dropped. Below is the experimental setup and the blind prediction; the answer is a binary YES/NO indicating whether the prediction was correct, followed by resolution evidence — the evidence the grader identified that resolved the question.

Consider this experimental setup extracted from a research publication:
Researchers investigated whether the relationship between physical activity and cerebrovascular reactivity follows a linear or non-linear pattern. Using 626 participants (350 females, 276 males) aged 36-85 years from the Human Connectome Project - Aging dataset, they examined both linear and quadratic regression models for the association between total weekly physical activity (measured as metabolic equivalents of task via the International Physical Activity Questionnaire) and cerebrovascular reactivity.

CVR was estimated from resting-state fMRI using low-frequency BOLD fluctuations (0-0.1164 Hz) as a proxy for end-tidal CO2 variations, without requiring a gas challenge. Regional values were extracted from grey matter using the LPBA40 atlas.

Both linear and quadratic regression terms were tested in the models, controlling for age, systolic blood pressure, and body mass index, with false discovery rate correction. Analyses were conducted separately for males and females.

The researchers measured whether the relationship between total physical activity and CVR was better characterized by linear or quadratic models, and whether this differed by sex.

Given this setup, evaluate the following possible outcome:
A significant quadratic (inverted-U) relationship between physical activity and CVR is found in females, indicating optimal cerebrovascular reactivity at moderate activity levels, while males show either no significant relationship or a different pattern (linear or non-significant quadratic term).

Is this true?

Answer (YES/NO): YES